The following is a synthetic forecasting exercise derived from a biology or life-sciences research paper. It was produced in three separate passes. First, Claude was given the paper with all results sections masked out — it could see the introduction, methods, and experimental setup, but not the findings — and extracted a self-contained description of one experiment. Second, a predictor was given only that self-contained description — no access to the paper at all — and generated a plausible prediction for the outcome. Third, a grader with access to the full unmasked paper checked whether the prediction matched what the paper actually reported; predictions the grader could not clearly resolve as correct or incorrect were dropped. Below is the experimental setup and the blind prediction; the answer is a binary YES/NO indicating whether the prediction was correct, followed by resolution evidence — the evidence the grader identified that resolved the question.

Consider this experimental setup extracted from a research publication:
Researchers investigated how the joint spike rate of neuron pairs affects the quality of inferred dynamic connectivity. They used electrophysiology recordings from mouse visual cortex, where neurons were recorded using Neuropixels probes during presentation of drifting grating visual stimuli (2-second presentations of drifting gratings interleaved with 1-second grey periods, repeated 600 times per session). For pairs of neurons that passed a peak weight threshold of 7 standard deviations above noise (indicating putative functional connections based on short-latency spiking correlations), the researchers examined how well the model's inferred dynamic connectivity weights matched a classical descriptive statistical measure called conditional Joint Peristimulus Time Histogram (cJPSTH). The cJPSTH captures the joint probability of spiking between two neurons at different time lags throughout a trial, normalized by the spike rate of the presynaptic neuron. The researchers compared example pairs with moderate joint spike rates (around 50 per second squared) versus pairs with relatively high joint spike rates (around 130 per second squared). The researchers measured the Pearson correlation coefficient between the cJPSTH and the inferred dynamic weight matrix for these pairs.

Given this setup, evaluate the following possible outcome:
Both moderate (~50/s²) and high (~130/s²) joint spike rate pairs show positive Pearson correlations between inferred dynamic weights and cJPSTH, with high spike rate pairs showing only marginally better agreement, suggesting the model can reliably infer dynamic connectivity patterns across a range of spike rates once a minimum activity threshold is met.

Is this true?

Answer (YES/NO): NO